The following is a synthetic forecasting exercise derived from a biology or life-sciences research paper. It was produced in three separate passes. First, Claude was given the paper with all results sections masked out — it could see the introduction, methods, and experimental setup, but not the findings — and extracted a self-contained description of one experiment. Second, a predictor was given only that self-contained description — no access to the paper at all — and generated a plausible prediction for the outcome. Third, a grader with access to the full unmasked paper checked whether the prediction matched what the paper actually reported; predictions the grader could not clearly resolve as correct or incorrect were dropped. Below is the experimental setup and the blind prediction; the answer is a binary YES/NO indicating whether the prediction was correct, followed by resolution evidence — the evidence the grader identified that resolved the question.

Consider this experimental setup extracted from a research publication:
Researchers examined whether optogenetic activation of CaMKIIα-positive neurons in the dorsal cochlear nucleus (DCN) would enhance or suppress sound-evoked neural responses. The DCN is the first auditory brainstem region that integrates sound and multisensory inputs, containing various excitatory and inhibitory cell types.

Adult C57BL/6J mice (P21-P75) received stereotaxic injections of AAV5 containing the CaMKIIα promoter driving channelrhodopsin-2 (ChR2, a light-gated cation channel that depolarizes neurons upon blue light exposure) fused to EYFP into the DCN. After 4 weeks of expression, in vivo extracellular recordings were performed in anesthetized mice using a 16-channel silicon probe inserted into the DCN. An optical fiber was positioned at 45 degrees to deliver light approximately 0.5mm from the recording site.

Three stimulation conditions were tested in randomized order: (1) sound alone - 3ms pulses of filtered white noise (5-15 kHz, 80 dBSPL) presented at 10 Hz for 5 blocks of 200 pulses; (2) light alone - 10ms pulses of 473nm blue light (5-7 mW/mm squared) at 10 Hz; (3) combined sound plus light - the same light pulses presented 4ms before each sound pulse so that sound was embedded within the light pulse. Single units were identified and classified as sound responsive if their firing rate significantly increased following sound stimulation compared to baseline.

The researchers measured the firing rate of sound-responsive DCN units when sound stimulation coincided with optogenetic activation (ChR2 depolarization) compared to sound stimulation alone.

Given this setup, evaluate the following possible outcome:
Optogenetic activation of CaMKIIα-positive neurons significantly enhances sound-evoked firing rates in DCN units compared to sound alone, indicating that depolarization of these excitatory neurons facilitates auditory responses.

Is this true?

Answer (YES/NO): NO